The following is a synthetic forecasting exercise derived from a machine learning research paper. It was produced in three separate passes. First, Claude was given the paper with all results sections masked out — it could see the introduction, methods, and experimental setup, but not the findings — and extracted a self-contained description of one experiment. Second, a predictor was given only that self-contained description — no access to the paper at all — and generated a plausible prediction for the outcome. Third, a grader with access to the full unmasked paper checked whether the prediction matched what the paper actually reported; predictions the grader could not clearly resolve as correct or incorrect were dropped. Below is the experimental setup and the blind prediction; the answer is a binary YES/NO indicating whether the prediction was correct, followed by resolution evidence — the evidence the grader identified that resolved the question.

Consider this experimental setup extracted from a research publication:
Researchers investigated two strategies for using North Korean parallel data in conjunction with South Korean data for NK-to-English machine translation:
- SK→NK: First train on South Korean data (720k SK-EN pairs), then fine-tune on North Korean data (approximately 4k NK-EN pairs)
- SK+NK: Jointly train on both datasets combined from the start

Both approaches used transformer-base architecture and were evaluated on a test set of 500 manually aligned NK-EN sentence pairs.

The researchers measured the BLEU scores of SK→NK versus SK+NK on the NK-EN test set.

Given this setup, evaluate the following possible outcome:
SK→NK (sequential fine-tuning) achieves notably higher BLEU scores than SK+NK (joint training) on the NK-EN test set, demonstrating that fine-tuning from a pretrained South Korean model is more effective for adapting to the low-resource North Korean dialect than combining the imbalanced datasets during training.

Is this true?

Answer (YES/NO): YES